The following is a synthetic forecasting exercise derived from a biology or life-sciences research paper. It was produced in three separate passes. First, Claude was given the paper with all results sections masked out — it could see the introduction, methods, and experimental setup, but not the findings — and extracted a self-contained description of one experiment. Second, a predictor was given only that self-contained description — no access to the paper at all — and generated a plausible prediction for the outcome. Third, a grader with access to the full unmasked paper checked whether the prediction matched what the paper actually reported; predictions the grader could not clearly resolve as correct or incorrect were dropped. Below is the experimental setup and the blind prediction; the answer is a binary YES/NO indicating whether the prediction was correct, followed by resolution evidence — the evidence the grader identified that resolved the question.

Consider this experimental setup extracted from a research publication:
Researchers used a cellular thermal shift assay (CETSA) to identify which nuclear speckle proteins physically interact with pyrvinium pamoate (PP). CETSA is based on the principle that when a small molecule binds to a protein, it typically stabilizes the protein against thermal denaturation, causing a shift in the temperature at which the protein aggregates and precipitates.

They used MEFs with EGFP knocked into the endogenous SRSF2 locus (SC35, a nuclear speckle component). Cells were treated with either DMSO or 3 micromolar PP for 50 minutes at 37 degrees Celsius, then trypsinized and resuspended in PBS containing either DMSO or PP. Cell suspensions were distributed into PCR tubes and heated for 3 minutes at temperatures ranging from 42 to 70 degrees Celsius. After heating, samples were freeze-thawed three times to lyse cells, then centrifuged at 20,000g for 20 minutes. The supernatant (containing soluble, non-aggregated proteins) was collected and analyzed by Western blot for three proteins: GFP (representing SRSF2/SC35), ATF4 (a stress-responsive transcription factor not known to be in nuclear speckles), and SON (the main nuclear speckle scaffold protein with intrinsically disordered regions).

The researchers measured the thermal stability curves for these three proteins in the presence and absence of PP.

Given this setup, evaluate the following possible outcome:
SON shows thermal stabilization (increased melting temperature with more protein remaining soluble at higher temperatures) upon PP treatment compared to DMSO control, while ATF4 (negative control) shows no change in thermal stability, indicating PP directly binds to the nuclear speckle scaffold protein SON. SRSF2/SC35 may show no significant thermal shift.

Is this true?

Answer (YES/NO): YES